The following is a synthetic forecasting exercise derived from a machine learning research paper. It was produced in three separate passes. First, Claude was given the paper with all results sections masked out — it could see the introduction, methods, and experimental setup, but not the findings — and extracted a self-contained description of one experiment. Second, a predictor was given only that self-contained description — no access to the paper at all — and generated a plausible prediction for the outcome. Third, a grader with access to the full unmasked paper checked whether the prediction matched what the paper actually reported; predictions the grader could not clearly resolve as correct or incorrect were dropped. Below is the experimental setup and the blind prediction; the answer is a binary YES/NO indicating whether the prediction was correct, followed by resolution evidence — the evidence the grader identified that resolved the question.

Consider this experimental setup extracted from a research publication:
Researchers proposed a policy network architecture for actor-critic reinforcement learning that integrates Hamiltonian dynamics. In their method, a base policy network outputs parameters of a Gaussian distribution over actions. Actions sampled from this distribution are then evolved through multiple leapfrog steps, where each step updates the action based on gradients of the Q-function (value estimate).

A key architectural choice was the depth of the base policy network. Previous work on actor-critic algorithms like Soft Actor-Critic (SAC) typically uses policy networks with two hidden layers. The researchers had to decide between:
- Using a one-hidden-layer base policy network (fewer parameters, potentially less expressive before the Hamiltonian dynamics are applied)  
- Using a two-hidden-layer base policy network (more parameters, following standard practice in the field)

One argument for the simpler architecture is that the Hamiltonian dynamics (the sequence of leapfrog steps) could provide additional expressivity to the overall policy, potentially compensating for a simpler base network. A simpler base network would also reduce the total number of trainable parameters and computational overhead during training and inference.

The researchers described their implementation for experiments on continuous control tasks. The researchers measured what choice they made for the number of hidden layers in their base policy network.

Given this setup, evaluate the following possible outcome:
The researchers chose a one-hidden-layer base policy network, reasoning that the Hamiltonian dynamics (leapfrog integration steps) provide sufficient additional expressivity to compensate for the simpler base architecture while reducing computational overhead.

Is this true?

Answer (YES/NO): YES